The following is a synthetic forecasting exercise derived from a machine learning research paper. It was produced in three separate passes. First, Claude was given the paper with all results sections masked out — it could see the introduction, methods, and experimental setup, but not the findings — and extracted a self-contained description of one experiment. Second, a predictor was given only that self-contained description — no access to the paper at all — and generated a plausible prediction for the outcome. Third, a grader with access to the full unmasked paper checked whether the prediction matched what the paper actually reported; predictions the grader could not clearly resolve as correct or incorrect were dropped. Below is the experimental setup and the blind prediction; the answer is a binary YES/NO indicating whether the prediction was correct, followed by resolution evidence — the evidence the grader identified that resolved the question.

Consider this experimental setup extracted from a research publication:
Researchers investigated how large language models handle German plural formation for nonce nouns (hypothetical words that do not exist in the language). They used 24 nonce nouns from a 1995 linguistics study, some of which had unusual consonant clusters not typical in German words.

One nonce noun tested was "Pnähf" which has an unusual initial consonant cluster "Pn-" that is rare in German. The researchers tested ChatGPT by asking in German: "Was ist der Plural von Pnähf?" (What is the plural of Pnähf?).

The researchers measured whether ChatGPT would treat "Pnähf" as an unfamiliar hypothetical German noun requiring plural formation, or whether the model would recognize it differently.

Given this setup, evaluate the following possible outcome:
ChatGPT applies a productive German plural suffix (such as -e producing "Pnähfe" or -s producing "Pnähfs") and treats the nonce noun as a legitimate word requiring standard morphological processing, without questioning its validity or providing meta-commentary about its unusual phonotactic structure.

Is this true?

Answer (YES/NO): NO